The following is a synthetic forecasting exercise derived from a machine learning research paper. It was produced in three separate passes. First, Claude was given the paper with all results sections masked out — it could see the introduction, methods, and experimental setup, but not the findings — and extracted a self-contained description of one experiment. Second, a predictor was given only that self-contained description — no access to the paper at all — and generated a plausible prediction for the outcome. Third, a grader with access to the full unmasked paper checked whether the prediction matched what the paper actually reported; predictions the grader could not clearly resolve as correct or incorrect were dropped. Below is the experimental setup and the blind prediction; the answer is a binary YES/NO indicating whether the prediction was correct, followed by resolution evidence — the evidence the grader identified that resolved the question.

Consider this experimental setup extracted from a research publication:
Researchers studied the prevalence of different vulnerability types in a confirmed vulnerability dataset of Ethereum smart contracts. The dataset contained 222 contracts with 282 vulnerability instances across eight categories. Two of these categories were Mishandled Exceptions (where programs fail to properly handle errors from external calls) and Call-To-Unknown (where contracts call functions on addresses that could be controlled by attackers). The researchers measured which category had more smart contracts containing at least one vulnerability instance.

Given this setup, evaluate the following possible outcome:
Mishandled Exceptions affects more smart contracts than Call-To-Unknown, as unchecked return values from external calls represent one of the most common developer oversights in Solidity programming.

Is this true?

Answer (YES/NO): YES